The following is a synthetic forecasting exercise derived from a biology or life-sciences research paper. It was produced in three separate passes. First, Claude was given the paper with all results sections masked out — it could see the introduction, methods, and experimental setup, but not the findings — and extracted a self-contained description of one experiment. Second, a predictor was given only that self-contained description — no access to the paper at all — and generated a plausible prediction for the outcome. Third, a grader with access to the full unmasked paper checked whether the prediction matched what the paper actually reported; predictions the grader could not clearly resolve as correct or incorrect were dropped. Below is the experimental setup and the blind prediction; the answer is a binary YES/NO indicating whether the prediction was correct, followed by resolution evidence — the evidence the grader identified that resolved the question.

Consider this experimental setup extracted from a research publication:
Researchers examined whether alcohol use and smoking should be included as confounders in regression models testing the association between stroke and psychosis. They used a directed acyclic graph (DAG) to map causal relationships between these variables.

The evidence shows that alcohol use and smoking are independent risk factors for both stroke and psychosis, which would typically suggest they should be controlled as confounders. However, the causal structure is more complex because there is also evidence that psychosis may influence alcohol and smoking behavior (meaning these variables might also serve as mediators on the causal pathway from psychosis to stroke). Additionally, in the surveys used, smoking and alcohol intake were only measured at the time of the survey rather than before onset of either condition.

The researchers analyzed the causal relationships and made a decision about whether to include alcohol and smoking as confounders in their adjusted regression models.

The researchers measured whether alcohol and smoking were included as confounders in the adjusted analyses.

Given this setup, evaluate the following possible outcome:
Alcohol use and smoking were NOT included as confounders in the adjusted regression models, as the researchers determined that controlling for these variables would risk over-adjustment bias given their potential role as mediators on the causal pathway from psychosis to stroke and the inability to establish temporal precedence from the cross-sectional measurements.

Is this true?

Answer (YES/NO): YES